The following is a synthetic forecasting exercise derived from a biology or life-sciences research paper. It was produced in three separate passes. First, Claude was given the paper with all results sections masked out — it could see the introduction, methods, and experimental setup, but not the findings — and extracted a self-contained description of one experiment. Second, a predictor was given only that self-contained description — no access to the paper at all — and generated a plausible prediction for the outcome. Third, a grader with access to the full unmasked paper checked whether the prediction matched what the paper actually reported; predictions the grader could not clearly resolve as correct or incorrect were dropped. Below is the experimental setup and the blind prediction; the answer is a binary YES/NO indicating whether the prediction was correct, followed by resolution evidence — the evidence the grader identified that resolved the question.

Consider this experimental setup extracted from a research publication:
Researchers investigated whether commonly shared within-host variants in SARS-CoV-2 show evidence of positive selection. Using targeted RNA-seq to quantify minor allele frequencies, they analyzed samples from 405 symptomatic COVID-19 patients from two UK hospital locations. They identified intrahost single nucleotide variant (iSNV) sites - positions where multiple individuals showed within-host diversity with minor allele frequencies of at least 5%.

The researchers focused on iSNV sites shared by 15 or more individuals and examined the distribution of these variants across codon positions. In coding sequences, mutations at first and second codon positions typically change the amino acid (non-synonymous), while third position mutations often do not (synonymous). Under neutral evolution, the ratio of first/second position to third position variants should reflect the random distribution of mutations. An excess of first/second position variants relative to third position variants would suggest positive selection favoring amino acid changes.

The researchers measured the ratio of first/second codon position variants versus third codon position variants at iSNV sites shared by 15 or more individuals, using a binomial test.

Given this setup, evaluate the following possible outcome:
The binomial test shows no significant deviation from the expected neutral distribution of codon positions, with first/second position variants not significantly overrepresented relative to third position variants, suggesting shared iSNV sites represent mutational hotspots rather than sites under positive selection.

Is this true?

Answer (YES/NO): NO